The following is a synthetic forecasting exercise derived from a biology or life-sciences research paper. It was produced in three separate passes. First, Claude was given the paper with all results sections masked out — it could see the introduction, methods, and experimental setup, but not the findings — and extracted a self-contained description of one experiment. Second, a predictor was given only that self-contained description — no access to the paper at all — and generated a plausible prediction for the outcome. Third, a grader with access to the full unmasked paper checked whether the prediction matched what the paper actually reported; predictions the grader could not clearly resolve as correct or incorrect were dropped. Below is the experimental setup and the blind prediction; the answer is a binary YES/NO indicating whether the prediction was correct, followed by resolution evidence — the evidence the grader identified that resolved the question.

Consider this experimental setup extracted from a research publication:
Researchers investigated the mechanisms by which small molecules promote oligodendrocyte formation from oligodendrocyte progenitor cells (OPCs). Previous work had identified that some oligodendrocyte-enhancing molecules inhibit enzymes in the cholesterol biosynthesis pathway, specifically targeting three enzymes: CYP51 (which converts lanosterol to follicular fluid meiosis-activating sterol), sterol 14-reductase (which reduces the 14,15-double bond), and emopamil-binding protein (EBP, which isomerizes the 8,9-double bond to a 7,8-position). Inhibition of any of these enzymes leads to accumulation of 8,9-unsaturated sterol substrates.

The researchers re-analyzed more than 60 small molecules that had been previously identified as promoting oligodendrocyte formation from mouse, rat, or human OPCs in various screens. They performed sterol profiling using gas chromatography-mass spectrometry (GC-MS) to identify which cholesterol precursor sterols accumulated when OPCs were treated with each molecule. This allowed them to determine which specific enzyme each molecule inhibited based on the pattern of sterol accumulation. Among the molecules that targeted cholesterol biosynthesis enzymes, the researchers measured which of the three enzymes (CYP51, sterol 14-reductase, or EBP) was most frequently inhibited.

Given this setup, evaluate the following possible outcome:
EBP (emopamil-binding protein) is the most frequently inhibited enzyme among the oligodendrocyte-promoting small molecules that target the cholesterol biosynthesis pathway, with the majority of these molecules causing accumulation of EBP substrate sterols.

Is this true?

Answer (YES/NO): YES